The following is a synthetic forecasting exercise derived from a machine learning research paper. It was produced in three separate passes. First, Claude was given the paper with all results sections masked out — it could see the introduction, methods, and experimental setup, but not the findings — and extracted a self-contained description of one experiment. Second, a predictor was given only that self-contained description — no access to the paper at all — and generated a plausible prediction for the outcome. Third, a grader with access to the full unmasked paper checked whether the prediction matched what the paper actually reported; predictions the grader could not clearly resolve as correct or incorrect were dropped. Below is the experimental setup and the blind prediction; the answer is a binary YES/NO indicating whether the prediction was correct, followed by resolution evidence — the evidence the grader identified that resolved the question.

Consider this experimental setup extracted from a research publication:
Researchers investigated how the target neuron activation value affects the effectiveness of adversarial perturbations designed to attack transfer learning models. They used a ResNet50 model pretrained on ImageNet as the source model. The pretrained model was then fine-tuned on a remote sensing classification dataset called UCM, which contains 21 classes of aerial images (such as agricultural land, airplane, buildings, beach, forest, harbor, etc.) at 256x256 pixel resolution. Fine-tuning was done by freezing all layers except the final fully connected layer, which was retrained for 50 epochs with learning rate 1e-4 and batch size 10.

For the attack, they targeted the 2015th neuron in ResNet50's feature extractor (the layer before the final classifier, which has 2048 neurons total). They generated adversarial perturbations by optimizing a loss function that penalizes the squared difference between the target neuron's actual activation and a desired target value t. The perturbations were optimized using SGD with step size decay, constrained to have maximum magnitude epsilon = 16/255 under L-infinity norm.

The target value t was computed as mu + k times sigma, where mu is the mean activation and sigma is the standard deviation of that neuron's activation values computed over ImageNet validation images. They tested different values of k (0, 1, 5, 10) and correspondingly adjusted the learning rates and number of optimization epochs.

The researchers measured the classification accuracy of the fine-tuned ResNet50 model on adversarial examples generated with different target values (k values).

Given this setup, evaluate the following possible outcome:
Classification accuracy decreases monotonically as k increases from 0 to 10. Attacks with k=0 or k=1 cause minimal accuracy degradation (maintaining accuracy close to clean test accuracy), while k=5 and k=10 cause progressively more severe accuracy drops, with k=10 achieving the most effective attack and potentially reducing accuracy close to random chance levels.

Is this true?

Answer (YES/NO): NO